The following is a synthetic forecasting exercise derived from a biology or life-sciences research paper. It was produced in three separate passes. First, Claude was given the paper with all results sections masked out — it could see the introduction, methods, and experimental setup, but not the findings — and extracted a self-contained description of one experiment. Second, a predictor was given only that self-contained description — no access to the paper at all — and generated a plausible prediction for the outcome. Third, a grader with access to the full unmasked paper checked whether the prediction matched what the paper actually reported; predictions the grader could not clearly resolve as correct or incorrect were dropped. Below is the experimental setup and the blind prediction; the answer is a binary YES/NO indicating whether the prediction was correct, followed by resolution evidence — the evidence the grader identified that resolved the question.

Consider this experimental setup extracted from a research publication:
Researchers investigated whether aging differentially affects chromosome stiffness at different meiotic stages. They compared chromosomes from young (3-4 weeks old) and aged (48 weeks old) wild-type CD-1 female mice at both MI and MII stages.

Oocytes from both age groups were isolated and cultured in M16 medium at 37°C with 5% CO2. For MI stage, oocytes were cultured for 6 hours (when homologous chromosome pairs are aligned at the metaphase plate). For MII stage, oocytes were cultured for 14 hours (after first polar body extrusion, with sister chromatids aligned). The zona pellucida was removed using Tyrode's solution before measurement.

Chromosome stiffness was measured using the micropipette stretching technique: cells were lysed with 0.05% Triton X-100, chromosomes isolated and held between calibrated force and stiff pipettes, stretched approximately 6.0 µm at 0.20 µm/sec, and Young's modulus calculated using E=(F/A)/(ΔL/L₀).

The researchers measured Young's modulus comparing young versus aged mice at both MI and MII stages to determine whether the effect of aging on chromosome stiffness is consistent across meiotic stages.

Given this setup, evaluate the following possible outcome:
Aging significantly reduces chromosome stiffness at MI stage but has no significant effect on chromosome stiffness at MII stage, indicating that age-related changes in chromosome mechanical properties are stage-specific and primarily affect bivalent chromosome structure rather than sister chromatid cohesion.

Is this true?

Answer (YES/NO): NO